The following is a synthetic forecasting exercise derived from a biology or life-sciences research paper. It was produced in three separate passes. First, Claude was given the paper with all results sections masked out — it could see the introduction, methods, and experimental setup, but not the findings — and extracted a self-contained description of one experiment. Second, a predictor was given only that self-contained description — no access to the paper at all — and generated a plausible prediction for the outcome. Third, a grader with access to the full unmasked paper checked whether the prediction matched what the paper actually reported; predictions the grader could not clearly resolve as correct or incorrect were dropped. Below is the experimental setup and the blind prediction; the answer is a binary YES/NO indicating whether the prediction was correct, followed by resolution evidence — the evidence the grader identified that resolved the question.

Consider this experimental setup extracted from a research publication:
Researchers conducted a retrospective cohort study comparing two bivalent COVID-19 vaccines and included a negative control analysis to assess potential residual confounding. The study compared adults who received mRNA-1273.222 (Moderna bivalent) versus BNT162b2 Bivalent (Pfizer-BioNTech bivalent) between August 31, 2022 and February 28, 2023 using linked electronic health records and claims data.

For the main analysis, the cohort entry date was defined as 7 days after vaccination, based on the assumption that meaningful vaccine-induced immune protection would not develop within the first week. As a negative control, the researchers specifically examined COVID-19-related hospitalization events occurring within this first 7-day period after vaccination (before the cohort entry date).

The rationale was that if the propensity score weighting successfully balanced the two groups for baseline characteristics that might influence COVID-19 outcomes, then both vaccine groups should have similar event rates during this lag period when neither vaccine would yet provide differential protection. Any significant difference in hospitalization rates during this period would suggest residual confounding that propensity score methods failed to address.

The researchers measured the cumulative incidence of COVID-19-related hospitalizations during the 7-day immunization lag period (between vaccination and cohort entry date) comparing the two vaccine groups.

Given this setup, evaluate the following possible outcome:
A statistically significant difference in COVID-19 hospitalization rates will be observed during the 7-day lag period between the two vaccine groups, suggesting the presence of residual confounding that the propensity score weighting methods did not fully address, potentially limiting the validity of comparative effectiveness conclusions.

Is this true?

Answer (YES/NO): NO